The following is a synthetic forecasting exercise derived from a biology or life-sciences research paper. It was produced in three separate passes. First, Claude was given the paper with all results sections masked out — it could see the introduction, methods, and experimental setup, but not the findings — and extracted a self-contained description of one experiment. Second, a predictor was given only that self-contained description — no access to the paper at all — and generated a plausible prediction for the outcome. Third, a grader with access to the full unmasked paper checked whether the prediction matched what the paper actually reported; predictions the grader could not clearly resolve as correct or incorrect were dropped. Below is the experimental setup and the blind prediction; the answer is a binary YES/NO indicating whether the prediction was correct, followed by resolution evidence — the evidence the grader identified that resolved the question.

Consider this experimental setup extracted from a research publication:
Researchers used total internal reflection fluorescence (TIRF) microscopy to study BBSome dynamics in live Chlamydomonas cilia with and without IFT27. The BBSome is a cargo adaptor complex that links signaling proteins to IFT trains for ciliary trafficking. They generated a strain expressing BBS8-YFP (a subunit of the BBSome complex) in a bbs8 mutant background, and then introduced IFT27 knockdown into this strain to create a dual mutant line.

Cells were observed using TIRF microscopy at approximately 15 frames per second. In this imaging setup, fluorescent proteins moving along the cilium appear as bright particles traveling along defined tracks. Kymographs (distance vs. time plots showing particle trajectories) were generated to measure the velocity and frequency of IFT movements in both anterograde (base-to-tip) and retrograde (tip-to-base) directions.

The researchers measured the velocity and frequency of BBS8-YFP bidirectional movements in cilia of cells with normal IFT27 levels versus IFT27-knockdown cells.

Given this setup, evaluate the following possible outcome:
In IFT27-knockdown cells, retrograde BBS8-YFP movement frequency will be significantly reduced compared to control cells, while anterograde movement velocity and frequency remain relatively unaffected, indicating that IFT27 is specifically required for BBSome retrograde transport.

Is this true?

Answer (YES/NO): YES